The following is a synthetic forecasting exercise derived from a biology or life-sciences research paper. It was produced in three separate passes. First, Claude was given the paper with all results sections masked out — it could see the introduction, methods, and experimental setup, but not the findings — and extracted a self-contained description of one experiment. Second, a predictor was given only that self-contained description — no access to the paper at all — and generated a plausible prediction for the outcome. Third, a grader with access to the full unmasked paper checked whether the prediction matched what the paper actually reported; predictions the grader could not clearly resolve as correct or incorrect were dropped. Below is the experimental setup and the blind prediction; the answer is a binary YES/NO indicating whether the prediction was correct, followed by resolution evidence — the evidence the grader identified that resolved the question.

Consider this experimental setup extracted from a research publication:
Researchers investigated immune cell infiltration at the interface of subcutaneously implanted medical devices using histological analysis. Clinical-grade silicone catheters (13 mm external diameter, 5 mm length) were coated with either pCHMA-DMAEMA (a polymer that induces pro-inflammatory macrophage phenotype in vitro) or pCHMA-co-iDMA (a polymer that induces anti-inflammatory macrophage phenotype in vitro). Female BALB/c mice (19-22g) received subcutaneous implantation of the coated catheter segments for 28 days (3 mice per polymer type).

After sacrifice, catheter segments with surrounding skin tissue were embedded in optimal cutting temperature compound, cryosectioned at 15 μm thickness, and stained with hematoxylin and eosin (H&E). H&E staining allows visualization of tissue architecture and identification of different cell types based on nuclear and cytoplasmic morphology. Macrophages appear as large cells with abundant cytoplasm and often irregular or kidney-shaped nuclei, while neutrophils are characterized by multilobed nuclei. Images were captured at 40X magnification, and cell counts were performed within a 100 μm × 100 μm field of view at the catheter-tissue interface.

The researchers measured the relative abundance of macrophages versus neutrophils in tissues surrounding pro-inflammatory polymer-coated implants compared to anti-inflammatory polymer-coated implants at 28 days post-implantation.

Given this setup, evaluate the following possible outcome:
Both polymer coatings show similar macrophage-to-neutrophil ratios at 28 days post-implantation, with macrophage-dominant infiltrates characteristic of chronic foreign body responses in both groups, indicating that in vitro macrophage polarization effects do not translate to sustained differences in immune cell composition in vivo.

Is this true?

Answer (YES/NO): NO